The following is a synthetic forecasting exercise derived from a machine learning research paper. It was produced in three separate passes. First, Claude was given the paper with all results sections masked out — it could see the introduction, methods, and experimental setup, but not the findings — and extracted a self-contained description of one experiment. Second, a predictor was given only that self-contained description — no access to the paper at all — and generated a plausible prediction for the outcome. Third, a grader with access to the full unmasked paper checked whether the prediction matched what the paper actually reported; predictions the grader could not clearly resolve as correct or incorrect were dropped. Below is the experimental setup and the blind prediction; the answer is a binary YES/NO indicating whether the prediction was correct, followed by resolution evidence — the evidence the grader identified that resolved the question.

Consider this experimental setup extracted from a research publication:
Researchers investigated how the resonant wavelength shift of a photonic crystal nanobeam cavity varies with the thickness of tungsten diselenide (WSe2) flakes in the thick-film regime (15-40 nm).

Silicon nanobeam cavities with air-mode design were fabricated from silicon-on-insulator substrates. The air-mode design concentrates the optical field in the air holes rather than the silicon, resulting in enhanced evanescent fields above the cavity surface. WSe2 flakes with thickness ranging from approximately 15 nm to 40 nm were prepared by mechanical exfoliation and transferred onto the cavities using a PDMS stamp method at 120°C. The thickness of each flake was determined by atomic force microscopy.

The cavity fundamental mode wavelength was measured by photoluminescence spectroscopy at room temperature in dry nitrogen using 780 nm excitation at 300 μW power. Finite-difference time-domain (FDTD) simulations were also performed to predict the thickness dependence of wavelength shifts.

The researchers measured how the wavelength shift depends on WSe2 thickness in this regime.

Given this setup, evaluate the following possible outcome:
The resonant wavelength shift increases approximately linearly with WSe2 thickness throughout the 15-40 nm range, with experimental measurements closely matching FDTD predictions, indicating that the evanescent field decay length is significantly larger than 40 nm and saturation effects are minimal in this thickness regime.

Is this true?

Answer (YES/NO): NO